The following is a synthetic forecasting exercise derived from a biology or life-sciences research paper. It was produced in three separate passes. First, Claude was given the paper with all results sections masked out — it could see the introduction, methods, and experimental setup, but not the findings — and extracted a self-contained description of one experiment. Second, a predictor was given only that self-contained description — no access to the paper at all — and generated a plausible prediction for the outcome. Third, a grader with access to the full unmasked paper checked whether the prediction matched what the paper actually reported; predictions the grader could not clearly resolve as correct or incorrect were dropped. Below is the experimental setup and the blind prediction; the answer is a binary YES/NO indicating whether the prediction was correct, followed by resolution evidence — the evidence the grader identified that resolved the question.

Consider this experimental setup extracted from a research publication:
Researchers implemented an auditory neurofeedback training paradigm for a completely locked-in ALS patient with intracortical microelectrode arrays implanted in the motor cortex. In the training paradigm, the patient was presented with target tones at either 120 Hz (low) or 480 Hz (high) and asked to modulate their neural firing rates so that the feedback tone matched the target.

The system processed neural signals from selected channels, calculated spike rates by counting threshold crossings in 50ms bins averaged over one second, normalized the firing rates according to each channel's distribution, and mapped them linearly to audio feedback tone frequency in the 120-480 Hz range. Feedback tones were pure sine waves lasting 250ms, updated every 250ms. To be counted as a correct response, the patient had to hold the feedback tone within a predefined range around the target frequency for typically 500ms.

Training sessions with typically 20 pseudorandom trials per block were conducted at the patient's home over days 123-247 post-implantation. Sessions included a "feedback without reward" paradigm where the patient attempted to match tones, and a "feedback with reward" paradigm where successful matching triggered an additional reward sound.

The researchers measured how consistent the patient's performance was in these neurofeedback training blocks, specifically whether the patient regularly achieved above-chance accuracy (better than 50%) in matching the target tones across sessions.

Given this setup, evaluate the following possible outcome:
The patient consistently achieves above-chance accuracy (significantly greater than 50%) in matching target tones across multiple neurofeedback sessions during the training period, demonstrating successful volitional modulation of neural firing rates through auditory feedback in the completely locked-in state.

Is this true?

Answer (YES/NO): YES